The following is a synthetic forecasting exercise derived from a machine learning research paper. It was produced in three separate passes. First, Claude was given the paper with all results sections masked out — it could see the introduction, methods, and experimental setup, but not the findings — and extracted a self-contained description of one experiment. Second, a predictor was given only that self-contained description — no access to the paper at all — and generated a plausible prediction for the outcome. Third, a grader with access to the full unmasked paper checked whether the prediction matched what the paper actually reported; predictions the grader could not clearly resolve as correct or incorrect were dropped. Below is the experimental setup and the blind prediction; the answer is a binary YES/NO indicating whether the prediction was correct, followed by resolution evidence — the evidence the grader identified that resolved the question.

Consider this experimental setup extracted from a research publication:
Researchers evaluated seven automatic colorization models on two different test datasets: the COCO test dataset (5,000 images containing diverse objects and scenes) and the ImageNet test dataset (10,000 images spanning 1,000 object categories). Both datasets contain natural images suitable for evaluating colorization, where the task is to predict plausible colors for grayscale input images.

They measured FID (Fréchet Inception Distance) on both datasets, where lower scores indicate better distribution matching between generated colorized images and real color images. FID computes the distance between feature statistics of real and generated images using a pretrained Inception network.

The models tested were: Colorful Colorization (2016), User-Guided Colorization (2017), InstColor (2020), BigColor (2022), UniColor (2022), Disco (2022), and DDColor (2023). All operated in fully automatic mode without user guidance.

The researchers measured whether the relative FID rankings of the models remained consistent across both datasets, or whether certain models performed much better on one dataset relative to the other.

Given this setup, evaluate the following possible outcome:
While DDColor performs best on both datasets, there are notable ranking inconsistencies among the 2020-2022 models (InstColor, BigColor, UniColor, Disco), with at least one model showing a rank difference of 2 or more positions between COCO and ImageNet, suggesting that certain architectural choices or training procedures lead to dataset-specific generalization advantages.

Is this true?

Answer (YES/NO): NO